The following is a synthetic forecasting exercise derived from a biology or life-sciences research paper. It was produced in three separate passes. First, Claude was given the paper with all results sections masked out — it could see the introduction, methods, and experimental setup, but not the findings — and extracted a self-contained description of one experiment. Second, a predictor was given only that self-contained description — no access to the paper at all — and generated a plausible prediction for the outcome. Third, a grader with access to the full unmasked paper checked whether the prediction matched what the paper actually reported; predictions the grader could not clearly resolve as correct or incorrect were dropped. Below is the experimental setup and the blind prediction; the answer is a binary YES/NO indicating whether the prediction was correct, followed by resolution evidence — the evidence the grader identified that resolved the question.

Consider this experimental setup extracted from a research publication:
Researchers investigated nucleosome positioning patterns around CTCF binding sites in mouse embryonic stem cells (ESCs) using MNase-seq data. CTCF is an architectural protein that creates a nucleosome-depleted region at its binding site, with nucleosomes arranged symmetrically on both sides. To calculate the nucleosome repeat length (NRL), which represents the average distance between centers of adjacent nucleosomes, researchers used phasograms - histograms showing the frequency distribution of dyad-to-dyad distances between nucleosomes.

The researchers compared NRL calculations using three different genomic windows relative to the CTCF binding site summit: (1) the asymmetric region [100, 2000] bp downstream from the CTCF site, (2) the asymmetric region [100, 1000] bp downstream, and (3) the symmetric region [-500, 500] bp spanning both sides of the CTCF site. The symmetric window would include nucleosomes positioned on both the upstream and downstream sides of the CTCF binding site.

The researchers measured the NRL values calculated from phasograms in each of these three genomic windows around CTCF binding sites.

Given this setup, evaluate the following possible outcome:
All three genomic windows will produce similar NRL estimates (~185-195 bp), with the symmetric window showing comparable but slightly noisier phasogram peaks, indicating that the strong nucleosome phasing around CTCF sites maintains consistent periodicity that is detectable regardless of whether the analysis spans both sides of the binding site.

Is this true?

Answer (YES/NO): NO